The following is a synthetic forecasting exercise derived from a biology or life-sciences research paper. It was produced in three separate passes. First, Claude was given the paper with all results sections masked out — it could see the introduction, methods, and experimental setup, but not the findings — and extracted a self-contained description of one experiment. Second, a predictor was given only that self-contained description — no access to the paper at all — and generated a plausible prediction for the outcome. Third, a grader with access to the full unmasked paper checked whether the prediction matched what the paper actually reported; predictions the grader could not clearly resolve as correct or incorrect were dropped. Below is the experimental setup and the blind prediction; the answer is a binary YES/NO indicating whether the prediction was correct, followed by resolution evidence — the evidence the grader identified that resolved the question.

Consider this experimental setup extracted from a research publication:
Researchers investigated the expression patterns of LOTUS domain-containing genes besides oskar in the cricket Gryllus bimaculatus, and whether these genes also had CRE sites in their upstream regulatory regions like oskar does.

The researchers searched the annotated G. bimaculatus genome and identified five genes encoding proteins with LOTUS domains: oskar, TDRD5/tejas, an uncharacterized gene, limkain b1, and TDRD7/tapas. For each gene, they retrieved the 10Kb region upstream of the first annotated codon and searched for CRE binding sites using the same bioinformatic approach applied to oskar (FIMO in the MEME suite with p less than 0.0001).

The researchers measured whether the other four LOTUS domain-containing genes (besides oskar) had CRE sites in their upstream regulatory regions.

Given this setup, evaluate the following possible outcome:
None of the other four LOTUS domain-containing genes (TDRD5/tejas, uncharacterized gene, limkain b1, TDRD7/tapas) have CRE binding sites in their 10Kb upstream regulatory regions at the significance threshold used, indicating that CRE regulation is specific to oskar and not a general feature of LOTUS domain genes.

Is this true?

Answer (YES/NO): NO